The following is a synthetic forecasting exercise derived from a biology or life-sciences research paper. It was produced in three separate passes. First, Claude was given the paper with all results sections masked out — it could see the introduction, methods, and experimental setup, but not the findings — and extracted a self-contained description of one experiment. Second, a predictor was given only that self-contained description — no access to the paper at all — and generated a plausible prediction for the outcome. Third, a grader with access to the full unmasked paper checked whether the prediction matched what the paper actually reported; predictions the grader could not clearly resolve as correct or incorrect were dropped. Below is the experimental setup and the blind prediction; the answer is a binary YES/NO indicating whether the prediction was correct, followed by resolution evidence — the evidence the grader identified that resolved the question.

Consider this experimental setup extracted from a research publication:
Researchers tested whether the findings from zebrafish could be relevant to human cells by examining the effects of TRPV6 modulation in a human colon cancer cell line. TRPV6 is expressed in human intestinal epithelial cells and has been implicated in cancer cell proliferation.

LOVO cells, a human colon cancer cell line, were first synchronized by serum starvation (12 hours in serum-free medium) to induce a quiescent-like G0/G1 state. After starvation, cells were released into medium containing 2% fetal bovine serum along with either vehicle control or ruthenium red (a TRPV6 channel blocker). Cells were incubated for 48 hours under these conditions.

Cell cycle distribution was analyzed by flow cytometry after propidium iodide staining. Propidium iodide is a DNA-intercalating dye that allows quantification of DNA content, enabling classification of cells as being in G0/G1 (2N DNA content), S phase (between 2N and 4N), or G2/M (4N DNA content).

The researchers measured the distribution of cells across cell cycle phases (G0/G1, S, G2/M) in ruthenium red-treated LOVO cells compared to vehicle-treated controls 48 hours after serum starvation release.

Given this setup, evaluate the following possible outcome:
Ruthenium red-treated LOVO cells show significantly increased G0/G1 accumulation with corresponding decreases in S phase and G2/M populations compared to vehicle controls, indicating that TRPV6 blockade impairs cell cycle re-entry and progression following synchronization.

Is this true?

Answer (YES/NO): NO